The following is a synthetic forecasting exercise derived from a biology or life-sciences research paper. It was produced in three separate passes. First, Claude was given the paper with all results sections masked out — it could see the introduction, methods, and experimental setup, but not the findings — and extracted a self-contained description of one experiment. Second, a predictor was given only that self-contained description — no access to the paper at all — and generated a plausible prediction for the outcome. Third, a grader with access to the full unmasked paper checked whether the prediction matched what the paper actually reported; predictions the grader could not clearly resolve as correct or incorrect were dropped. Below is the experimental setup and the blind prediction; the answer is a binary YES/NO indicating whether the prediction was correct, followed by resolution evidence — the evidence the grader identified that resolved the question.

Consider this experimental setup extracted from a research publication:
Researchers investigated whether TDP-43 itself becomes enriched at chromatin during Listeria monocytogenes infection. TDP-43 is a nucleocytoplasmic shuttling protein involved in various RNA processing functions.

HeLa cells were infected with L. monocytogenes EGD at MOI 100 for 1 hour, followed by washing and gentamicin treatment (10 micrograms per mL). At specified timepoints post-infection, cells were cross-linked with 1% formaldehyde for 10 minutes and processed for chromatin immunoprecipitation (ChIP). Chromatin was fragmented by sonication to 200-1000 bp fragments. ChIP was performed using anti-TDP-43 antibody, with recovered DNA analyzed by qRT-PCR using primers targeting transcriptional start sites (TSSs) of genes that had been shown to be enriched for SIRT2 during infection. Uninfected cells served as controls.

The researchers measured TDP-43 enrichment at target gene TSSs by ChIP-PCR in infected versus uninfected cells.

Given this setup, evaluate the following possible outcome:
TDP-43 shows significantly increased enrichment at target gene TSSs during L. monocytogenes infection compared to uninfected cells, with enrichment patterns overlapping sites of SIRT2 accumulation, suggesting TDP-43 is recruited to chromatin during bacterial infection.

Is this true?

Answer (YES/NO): YES